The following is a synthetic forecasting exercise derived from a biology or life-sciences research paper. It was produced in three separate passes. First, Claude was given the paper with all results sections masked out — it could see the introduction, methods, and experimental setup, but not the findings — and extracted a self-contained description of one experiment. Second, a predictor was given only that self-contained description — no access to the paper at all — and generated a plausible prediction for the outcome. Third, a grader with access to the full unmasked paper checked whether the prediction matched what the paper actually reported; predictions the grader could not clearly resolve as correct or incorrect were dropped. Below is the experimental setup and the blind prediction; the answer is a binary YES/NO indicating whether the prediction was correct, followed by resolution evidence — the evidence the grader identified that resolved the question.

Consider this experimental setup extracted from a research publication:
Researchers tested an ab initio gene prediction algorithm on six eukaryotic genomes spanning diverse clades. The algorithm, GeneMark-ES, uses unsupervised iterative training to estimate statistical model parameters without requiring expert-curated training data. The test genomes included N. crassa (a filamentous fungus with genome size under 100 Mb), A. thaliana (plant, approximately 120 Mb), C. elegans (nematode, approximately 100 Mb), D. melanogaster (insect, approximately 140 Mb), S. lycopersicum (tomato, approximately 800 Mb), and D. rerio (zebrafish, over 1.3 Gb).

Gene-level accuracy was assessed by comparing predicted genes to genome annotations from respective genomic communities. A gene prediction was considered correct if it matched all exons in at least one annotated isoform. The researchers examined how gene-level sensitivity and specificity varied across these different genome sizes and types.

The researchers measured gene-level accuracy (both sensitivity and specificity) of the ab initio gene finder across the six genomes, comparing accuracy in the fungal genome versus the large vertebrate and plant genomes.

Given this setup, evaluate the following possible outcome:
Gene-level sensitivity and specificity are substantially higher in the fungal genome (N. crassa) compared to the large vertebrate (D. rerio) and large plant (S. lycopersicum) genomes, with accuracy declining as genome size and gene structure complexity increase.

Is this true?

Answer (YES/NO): YES